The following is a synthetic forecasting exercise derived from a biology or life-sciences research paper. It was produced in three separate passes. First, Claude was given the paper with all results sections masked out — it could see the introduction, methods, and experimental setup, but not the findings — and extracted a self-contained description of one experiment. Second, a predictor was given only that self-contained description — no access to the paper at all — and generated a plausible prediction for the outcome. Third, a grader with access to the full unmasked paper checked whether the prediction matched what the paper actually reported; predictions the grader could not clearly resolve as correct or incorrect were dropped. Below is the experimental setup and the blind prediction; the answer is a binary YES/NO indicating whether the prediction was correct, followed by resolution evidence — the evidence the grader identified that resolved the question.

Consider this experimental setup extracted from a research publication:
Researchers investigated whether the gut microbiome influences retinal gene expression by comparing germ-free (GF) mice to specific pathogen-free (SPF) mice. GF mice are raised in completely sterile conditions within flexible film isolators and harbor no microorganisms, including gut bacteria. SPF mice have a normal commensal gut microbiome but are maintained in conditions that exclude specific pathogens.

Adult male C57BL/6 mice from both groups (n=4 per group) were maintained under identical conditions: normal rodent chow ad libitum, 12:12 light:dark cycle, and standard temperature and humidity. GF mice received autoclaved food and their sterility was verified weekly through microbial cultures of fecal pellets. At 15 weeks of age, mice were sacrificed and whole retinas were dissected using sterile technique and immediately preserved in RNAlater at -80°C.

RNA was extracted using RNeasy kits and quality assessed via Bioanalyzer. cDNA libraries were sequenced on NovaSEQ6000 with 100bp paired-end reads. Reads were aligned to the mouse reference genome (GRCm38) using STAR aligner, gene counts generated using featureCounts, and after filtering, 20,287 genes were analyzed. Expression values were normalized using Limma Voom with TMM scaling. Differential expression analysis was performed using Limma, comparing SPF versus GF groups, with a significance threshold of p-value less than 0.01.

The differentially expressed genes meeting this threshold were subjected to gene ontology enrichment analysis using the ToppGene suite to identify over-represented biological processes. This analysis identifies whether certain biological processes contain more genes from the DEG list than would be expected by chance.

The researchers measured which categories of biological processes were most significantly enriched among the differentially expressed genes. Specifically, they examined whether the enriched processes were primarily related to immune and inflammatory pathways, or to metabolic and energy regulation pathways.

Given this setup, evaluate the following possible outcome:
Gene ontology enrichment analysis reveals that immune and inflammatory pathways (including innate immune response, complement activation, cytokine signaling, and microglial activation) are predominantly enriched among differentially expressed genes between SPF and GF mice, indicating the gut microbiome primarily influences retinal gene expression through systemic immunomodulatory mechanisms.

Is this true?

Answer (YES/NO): NO